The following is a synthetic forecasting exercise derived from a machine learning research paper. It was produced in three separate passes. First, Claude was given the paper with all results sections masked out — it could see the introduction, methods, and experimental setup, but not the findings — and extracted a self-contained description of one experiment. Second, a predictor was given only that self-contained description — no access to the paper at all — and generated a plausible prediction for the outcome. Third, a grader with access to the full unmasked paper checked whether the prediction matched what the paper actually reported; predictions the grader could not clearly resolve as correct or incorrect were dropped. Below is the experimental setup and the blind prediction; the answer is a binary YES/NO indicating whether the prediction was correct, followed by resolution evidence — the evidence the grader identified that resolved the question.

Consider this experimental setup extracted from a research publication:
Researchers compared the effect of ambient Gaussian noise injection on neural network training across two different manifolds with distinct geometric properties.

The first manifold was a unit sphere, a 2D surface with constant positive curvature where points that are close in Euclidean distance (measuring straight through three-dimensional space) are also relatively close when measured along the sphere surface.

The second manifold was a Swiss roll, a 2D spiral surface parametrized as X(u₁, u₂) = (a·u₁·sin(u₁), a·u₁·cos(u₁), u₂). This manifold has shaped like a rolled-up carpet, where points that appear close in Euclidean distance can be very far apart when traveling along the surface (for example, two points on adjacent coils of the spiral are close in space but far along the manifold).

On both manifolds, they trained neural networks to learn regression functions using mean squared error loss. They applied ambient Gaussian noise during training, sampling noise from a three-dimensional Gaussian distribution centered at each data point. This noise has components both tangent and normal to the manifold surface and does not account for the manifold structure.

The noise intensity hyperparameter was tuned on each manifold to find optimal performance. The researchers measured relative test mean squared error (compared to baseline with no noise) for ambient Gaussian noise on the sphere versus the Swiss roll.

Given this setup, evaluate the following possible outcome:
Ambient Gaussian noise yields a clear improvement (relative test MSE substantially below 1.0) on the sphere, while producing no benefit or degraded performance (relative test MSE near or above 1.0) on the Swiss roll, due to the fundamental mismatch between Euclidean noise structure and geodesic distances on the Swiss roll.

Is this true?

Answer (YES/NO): YES